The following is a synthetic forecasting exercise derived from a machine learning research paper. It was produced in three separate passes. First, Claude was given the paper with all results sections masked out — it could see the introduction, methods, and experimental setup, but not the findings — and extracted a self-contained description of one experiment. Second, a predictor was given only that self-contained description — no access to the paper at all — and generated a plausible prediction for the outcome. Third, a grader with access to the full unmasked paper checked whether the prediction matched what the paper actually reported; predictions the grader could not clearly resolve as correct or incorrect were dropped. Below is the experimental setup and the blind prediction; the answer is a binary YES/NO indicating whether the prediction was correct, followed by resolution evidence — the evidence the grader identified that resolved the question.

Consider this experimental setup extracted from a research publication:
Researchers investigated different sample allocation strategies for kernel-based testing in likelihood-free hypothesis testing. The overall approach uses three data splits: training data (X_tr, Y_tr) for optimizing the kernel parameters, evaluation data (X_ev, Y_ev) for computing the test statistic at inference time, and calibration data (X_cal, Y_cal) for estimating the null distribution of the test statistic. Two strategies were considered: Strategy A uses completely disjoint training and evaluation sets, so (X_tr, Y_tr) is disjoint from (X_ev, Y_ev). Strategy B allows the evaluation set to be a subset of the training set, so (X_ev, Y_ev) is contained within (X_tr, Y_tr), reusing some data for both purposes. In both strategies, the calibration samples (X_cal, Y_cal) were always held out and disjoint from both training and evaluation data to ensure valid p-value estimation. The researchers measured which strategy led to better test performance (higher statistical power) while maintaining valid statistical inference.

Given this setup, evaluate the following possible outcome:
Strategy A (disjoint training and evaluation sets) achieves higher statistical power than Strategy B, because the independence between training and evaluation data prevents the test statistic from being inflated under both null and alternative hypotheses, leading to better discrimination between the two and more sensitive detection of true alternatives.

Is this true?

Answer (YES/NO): NO